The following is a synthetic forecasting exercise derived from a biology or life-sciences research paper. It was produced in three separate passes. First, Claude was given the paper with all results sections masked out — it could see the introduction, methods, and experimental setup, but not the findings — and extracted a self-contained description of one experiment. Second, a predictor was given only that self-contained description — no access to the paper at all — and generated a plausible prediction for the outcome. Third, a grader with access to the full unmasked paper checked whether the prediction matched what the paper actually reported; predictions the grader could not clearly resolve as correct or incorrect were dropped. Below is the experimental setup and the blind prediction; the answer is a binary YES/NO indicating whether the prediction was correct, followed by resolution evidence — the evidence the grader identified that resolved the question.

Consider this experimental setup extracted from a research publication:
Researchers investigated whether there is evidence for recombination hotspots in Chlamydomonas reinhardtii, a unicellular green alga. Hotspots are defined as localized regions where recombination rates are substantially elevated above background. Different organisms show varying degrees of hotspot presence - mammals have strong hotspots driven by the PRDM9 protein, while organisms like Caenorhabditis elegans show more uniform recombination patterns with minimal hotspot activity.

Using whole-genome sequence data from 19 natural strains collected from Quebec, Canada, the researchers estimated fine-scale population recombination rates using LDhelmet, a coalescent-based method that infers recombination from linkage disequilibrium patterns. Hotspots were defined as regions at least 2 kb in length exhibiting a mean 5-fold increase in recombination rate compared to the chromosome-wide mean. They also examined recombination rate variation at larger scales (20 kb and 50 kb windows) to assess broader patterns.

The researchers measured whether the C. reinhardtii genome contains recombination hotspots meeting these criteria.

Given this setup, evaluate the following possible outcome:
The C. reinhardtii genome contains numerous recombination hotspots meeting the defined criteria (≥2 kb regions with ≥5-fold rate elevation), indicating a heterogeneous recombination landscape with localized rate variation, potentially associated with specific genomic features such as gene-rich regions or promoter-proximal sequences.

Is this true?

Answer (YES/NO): YES